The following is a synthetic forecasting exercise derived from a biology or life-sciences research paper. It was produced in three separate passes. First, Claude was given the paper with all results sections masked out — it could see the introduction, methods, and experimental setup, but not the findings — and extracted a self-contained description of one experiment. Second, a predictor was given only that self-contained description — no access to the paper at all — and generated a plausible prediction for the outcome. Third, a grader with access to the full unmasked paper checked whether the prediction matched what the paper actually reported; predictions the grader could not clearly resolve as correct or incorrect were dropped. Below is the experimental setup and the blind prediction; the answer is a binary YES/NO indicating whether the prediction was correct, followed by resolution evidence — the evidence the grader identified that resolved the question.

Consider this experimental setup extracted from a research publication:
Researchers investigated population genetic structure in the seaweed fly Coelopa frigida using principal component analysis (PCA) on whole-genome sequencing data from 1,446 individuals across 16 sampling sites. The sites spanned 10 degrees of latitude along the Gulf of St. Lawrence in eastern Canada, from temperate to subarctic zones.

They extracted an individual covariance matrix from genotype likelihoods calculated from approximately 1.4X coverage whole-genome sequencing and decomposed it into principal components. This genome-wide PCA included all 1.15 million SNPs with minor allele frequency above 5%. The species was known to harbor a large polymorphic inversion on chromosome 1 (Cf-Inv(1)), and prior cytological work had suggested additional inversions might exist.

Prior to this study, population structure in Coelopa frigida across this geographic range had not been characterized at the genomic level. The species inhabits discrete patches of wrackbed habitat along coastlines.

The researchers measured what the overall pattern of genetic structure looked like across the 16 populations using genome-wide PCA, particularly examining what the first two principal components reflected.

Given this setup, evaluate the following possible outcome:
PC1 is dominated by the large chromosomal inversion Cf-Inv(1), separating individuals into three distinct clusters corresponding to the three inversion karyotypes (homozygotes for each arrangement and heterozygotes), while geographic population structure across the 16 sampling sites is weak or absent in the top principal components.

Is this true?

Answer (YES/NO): YES